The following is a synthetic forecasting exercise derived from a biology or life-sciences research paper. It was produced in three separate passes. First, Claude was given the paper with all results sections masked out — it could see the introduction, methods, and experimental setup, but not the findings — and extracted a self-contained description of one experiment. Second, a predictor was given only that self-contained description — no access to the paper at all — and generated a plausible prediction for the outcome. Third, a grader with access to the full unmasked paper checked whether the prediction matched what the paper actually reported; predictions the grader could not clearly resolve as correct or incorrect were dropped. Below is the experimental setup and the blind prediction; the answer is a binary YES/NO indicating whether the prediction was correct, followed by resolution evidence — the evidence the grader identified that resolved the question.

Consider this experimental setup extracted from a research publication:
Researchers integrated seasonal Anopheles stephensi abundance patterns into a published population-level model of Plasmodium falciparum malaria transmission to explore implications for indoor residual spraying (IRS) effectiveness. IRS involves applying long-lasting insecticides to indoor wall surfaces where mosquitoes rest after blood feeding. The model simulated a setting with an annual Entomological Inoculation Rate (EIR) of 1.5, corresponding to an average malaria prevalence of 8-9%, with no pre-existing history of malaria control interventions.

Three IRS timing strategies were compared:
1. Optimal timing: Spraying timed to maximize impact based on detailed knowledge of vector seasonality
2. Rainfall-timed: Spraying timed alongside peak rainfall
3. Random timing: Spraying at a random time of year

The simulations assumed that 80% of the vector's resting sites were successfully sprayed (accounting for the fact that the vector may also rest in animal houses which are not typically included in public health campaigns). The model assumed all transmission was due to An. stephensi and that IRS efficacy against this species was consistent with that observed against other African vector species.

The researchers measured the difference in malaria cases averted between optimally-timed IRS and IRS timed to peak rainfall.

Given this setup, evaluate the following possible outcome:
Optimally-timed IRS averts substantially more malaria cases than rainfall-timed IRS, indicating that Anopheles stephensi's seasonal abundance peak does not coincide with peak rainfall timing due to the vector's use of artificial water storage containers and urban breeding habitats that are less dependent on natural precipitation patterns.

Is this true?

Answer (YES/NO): YES